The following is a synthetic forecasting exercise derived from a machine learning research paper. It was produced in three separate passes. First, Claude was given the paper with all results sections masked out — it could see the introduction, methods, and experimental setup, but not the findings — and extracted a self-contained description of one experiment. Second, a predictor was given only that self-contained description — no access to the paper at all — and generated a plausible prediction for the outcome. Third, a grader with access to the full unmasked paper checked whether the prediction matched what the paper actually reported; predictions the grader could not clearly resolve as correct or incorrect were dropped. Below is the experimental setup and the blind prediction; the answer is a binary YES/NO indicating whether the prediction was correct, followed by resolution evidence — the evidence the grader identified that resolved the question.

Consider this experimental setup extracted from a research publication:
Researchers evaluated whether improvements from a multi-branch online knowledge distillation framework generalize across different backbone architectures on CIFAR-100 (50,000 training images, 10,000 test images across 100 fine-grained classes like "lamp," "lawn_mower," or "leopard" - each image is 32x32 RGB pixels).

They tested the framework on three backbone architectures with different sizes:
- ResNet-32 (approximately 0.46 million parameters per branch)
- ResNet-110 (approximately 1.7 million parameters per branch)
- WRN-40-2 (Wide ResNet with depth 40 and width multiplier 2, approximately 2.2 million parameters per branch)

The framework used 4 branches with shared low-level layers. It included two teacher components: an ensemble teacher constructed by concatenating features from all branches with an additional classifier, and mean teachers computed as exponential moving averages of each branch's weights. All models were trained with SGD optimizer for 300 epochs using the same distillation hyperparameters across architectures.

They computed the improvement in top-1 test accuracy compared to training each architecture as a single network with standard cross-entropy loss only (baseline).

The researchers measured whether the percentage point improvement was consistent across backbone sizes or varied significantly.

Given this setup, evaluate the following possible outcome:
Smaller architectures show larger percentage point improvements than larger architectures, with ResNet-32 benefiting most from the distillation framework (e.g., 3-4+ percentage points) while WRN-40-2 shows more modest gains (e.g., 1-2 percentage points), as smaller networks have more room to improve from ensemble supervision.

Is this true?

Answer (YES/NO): NO